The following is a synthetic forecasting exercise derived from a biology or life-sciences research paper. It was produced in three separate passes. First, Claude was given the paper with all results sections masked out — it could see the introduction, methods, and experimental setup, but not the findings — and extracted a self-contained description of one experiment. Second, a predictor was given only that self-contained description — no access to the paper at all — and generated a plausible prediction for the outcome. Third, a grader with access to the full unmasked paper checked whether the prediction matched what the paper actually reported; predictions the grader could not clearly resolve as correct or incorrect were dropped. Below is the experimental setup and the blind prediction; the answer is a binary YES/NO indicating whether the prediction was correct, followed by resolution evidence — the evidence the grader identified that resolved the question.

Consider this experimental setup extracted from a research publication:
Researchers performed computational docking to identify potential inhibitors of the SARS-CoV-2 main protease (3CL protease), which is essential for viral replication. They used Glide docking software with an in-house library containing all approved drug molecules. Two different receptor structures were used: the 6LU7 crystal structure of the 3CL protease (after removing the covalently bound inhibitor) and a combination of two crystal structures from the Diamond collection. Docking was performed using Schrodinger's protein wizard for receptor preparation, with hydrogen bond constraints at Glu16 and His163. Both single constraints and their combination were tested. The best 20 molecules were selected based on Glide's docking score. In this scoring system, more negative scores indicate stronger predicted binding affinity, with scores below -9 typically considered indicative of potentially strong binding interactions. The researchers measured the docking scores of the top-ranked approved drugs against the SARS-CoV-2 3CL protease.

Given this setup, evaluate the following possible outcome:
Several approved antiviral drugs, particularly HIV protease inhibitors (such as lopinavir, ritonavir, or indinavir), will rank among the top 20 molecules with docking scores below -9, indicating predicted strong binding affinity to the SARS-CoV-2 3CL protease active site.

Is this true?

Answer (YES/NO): NO